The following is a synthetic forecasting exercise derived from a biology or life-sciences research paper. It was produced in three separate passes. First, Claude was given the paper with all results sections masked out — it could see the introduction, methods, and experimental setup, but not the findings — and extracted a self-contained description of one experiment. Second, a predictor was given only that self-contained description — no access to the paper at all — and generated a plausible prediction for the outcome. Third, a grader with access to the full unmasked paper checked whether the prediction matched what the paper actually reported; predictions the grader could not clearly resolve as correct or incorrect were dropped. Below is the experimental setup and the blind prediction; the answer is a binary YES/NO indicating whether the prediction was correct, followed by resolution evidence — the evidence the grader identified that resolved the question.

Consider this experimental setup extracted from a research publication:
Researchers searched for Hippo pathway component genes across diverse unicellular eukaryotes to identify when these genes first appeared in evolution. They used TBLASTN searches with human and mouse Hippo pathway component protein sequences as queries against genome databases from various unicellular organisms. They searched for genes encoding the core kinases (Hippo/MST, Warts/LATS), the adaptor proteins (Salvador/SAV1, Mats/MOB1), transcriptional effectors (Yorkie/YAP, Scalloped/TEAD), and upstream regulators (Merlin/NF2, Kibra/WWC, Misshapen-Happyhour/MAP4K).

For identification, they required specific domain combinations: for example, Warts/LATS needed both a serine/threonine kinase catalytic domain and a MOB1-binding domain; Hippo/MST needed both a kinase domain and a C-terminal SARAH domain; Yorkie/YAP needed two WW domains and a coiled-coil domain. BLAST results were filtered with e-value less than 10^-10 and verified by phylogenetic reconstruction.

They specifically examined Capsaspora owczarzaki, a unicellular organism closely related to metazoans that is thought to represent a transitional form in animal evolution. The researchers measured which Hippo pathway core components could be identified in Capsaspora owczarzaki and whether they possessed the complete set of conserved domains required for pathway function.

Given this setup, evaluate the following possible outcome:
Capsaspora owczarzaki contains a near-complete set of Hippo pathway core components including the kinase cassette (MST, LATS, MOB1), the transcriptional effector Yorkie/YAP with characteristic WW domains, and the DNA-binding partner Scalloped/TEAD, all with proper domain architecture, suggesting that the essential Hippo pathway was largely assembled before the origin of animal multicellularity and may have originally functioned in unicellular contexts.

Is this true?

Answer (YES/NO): YES